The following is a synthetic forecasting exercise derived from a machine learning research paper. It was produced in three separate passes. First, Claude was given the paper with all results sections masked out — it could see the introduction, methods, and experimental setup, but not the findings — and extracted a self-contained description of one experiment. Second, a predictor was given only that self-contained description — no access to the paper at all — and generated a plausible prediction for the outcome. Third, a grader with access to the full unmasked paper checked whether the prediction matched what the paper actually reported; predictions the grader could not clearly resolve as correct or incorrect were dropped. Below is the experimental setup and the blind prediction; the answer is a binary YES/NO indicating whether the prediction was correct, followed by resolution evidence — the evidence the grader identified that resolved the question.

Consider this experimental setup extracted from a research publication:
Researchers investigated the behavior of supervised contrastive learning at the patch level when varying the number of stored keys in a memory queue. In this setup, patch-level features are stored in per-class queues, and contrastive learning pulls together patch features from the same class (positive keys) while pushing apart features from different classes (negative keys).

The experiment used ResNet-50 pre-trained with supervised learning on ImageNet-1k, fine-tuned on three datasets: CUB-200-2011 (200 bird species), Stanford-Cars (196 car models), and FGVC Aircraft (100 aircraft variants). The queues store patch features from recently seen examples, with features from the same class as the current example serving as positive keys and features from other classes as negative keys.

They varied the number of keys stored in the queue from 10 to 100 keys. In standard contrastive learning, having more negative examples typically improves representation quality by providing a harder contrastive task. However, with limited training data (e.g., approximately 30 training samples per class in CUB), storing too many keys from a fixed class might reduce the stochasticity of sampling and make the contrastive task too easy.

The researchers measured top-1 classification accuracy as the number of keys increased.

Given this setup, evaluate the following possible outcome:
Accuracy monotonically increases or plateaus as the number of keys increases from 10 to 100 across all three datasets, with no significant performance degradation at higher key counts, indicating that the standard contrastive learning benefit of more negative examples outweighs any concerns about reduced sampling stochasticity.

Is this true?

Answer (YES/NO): NO